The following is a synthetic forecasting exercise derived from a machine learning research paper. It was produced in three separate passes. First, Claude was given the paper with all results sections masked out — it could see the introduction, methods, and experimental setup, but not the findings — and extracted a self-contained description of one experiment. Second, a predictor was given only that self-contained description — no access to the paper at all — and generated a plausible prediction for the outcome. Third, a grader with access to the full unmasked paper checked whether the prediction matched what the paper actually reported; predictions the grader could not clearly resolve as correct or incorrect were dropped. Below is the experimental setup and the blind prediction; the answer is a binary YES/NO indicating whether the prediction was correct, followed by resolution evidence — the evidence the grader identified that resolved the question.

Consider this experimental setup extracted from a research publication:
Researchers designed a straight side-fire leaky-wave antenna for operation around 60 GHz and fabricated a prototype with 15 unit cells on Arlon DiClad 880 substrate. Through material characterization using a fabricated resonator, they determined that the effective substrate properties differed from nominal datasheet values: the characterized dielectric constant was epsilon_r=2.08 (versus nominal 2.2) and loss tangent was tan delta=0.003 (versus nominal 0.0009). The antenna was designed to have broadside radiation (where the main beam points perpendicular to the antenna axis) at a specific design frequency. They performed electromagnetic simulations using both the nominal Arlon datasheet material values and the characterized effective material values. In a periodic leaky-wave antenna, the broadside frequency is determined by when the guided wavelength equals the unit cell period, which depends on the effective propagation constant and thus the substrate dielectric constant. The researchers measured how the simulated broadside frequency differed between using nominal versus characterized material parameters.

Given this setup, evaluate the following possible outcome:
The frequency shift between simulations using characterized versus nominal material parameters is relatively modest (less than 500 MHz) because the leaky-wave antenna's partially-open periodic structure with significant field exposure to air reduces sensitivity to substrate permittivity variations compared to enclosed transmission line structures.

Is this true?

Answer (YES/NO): NO